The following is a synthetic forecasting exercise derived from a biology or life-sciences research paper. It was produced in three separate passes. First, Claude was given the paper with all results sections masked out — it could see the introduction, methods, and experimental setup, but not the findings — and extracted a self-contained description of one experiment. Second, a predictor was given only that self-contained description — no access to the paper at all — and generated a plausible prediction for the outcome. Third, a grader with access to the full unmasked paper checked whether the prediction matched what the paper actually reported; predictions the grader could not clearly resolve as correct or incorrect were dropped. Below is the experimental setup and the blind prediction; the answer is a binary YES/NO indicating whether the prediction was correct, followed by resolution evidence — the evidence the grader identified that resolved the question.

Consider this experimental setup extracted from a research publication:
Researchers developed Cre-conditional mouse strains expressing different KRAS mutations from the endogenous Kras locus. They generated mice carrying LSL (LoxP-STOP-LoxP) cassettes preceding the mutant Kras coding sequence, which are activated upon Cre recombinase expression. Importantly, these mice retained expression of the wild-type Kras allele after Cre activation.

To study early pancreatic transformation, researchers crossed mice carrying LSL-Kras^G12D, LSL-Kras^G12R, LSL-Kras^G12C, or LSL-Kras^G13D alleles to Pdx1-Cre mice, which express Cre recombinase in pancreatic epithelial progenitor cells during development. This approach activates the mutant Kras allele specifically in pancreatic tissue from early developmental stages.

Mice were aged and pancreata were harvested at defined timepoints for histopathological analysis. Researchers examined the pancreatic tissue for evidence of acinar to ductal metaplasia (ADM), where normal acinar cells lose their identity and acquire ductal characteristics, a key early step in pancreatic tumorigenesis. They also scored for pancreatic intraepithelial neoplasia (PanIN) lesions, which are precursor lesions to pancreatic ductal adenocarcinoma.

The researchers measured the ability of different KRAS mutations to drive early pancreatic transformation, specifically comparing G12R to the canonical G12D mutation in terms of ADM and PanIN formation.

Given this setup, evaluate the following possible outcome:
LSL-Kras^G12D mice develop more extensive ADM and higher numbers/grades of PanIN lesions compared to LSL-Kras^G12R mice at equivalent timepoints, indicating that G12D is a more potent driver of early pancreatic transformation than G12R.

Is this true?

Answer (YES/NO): YES